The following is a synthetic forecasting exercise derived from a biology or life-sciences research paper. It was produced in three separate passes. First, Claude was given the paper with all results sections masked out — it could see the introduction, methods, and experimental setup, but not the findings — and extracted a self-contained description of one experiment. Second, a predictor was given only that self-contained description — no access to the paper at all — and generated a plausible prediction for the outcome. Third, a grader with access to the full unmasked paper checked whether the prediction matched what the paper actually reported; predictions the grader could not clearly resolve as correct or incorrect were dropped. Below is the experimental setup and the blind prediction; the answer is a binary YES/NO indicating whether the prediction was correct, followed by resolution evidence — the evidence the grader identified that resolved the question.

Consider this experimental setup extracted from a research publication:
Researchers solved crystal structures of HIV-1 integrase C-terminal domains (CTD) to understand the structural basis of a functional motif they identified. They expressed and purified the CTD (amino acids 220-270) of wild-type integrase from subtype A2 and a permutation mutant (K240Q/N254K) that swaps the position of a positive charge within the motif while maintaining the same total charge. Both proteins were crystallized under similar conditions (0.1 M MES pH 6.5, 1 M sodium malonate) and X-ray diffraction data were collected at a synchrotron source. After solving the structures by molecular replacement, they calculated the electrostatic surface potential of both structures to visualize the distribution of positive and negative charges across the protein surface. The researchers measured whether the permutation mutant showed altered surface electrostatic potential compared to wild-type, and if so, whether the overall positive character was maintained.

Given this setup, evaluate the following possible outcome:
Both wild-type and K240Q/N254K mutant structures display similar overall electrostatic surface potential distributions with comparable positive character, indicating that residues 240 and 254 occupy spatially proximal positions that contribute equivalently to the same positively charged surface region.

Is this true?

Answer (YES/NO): NO